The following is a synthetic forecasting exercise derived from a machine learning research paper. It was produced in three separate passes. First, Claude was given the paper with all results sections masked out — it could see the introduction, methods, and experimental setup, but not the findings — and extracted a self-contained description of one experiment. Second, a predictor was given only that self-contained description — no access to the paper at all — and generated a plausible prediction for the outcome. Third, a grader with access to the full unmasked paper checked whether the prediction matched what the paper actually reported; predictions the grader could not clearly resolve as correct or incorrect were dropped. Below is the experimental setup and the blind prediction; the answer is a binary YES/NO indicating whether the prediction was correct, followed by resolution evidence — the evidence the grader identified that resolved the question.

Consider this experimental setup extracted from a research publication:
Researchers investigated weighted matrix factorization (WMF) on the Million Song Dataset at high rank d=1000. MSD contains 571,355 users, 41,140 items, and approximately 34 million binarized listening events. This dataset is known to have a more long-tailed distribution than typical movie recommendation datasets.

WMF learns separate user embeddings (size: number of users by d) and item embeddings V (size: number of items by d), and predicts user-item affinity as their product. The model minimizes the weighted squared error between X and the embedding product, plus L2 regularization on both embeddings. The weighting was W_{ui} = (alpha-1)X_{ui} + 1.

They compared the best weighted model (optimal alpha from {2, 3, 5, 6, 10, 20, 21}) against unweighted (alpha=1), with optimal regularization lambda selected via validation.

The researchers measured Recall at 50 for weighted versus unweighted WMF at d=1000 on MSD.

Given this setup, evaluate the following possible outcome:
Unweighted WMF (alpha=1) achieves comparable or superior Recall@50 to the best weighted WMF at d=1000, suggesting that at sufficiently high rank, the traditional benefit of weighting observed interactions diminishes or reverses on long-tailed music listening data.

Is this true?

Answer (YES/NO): NO